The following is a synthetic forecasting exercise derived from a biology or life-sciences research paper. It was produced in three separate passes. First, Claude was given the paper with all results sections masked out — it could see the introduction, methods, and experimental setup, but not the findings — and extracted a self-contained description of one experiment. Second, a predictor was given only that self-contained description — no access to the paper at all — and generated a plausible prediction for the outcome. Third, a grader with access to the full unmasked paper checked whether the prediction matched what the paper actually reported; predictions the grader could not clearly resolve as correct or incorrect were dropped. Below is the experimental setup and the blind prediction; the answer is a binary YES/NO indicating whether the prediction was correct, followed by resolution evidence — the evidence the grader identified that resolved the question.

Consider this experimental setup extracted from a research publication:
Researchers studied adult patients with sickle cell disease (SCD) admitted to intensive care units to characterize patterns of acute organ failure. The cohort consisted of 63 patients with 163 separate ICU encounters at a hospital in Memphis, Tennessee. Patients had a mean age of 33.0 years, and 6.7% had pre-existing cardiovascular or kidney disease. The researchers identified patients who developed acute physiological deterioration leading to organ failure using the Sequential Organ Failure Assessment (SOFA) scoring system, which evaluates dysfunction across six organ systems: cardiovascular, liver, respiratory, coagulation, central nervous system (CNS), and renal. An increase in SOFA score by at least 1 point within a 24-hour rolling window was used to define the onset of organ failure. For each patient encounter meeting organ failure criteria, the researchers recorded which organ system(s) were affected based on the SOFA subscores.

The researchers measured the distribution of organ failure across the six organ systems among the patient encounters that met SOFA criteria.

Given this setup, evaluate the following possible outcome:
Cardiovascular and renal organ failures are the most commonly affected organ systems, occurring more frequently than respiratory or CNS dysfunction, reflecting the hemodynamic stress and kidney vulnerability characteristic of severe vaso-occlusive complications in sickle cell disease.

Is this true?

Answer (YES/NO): NO